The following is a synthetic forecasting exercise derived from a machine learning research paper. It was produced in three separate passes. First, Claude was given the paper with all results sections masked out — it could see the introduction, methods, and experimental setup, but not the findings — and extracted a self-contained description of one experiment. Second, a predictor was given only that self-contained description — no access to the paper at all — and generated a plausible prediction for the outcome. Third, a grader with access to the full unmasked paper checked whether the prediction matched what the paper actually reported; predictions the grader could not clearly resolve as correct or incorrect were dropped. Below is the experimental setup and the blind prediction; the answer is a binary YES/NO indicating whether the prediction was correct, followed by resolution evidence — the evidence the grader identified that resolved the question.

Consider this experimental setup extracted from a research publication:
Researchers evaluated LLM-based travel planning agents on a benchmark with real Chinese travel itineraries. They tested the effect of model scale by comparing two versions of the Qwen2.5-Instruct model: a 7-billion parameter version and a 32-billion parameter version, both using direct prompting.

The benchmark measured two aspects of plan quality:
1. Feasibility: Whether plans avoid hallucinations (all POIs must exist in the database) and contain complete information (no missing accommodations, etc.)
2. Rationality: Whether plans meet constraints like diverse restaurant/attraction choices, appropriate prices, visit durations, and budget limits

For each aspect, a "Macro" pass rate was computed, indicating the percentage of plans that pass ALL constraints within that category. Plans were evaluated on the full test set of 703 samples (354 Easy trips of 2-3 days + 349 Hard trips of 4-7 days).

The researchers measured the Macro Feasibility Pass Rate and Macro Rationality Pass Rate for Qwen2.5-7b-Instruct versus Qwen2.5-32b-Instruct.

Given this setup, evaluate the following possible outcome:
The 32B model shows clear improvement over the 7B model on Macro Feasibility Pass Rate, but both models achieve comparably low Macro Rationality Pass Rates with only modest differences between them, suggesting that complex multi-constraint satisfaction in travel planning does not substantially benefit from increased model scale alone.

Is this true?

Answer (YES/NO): NO